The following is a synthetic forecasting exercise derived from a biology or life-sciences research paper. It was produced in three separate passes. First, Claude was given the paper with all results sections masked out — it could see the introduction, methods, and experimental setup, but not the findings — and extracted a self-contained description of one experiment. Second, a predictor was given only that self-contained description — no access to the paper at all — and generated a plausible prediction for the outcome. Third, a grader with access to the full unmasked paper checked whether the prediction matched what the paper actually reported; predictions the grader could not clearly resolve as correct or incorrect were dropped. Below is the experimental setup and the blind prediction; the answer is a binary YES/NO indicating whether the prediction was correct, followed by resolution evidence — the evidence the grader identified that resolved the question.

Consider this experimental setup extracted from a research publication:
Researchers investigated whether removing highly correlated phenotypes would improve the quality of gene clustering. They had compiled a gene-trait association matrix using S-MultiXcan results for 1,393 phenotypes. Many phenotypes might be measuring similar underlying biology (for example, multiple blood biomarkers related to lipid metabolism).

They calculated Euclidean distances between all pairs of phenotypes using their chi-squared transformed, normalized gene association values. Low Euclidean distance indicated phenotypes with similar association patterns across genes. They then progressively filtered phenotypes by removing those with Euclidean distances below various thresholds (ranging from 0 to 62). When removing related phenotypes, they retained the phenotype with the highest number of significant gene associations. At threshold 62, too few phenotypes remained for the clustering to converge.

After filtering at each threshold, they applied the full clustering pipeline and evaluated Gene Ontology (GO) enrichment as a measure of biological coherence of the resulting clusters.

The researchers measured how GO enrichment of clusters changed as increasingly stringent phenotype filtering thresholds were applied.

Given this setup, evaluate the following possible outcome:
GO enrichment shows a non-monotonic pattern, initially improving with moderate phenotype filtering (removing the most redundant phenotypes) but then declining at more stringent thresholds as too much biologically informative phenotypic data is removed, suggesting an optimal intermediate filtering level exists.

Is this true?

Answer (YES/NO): NO